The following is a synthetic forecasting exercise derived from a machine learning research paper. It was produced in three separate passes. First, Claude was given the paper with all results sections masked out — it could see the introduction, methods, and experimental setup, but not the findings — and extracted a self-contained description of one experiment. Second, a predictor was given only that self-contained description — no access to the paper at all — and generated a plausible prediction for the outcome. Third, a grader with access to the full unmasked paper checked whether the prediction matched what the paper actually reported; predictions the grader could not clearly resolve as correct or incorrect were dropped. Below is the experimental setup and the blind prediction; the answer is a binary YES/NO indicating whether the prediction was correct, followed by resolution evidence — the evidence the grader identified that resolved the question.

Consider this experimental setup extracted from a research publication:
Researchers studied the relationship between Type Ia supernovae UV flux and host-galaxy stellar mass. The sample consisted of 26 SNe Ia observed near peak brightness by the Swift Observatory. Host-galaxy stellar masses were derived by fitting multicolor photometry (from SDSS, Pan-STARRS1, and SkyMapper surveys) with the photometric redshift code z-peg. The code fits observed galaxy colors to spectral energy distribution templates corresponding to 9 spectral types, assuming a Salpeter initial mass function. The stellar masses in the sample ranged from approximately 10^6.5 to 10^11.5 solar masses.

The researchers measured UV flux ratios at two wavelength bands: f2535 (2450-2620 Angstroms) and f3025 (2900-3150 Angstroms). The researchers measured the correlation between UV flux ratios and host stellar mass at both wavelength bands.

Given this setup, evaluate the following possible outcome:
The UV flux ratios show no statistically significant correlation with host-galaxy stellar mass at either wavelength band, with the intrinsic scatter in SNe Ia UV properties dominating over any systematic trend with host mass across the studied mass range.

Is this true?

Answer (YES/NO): NO